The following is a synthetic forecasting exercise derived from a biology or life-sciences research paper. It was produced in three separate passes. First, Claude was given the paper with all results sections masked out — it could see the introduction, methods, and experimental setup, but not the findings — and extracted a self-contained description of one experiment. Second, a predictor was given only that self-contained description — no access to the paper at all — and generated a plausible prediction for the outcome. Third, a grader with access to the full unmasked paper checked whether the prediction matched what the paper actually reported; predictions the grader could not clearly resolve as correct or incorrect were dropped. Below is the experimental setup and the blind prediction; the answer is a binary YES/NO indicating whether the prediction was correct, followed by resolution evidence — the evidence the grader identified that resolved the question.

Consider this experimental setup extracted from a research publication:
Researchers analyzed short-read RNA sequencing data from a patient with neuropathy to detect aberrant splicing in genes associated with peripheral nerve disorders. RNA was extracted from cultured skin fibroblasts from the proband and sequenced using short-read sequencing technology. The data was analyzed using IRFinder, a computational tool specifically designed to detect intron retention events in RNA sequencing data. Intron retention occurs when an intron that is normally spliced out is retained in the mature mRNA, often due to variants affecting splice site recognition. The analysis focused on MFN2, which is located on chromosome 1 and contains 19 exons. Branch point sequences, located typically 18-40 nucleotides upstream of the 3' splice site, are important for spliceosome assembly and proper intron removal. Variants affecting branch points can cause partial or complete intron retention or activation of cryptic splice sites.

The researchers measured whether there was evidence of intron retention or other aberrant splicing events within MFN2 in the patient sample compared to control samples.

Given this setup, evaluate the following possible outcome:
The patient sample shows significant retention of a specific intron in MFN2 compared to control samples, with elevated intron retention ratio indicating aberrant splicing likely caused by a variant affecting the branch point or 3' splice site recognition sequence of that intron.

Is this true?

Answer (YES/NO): YES